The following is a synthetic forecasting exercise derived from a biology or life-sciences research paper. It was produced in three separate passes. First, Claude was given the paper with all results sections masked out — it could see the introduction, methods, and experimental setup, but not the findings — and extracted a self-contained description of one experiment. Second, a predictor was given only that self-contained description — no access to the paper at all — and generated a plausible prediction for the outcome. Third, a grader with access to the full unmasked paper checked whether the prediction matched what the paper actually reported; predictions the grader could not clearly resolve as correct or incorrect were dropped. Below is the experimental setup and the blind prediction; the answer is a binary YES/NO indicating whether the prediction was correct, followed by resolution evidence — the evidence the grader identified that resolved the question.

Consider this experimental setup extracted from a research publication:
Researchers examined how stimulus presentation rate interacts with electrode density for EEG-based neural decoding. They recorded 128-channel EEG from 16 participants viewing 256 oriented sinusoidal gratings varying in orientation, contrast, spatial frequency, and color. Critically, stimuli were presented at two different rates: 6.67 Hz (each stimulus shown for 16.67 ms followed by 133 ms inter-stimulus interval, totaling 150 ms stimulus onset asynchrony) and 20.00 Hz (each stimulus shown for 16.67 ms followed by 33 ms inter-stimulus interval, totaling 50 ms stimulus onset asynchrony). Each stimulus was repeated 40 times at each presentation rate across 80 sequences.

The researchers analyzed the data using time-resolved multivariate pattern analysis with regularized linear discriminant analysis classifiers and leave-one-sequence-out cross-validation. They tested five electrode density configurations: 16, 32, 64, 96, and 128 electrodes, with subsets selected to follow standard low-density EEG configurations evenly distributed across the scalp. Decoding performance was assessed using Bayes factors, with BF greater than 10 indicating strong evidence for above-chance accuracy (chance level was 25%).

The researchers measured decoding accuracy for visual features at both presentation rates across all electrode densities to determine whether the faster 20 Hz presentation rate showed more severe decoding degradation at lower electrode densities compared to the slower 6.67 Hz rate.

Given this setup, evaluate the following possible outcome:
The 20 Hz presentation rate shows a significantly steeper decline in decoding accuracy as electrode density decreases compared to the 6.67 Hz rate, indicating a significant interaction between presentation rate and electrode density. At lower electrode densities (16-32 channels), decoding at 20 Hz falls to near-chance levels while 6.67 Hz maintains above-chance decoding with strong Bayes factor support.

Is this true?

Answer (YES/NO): NO